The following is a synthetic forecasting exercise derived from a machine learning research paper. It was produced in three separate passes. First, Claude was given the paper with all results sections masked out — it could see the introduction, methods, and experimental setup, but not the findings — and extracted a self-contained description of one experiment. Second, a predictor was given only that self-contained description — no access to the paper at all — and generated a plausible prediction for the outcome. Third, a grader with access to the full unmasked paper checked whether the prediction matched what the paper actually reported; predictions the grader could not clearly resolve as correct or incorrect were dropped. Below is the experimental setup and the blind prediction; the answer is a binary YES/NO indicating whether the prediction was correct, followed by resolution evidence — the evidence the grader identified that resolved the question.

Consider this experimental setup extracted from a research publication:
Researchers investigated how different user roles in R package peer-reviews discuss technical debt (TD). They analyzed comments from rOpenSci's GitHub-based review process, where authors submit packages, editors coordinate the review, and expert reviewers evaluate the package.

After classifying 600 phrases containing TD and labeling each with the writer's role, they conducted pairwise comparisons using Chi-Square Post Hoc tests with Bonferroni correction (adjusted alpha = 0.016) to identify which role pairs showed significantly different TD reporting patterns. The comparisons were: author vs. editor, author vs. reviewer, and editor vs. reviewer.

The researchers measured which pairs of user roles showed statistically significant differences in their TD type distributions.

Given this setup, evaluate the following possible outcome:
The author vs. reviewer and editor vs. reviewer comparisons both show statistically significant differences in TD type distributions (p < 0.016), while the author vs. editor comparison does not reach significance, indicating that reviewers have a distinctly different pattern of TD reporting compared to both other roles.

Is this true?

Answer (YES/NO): YES